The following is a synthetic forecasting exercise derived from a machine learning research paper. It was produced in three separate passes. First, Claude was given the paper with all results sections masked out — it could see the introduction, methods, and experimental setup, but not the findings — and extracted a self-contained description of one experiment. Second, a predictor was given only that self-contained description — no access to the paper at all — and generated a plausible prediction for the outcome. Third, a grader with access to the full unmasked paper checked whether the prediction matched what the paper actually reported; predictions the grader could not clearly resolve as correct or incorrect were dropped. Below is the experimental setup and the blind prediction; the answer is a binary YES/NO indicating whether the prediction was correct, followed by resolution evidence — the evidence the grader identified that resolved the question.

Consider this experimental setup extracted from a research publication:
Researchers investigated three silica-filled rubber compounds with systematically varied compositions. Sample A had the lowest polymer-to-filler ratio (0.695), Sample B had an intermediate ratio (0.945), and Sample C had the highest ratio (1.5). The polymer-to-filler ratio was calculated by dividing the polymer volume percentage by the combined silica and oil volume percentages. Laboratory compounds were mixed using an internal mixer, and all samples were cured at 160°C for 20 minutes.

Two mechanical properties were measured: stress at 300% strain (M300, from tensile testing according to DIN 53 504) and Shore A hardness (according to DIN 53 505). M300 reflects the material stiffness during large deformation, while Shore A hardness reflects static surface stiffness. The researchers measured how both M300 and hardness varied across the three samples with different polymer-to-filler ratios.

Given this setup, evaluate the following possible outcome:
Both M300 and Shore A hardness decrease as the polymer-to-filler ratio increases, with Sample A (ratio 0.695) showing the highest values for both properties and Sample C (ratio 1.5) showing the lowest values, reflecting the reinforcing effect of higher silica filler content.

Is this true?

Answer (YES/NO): NO